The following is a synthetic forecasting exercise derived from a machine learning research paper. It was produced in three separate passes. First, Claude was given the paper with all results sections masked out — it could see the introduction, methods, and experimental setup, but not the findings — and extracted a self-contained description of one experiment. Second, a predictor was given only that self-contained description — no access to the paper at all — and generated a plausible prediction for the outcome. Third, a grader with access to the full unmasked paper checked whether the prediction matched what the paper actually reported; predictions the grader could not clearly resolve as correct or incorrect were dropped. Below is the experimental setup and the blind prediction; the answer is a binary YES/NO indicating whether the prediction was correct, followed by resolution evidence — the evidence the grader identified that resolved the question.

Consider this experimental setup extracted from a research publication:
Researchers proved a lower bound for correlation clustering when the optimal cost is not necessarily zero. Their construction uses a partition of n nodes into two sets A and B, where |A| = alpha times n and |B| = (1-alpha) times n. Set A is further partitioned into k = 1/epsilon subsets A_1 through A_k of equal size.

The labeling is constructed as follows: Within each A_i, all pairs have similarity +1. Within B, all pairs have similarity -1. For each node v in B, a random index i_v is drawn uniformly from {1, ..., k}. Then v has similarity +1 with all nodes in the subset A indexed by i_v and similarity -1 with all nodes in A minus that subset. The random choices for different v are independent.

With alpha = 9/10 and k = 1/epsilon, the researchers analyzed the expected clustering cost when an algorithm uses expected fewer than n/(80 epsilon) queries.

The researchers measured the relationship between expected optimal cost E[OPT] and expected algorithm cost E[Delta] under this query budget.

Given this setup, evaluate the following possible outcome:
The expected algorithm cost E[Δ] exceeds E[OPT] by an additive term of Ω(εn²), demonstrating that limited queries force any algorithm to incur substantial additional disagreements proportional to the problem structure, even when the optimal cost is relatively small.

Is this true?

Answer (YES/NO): YES